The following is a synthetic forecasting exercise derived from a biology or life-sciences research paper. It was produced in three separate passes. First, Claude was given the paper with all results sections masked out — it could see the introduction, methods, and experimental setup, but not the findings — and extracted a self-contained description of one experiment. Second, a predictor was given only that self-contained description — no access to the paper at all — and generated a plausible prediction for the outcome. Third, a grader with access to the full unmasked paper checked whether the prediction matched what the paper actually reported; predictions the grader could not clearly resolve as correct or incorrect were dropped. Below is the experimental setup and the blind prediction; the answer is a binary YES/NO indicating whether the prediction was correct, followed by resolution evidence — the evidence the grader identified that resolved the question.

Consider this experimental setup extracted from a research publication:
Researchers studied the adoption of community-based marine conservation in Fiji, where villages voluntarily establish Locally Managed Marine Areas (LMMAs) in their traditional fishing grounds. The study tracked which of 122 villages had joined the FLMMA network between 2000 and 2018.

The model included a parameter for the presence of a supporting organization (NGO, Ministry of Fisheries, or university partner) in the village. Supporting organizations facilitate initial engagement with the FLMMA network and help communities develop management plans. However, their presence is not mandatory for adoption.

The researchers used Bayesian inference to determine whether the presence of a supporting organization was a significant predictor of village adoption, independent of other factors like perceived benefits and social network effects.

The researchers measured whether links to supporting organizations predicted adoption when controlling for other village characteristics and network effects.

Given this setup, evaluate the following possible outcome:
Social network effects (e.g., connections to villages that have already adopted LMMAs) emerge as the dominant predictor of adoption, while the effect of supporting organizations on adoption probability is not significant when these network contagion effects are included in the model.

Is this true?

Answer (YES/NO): NO